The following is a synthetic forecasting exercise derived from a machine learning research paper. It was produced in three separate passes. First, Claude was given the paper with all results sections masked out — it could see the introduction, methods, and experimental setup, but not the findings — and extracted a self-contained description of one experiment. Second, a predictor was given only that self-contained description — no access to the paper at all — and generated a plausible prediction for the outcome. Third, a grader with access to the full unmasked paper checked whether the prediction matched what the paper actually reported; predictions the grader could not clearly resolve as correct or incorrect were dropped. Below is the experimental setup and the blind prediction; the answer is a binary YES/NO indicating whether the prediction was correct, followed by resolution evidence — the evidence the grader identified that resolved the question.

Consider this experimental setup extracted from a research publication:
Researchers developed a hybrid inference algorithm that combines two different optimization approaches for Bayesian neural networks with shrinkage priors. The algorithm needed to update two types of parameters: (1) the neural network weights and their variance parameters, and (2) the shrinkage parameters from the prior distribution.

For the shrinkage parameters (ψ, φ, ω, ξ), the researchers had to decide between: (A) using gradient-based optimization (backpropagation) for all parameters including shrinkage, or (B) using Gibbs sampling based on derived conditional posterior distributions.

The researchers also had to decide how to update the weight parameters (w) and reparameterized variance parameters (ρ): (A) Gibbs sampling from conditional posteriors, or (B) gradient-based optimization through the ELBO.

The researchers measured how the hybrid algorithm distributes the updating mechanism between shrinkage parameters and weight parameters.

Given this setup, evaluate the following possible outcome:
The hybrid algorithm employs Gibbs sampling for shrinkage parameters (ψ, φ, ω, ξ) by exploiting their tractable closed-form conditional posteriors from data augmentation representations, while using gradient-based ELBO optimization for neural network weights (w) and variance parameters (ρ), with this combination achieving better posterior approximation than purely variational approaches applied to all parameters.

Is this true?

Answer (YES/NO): NO